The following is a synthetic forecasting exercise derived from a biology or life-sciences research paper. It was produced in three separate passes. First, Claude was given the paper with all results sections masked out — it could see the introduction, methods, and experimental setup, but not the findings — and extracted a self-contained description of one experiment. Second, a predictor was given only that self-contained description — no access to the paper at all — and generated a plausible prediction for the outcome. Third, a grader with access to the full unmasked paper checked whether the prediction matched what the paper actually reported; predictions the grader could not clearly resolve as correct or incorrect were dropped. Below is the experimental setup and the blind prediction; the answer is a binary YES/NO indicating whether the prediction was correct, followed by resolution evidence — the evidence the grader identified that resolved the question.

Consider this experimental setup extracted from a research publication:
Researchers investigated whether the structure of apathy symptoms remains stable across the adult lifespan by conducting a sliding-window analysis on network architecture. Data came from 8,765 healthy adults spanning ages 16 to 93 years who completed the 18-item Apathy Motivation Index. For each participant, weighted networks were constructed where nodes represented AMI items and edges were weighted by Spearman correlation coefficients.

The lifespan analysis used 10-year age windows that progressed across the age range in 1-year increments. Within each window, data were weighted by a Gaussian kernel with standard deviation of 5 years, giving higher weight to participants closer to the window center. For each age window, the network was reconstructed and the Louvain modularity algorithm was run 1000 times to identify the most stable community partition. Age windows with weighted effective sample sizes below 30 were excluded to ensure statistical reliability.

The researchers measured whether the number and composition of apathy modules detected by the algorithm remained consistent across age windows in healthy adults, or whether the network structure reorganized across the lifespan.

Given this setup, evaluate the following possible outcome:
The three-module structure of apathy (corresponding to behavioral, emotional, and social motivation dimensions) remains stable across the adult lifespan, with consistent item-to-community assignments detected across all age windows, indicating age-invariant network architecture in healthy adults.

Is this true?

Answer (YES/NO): NO